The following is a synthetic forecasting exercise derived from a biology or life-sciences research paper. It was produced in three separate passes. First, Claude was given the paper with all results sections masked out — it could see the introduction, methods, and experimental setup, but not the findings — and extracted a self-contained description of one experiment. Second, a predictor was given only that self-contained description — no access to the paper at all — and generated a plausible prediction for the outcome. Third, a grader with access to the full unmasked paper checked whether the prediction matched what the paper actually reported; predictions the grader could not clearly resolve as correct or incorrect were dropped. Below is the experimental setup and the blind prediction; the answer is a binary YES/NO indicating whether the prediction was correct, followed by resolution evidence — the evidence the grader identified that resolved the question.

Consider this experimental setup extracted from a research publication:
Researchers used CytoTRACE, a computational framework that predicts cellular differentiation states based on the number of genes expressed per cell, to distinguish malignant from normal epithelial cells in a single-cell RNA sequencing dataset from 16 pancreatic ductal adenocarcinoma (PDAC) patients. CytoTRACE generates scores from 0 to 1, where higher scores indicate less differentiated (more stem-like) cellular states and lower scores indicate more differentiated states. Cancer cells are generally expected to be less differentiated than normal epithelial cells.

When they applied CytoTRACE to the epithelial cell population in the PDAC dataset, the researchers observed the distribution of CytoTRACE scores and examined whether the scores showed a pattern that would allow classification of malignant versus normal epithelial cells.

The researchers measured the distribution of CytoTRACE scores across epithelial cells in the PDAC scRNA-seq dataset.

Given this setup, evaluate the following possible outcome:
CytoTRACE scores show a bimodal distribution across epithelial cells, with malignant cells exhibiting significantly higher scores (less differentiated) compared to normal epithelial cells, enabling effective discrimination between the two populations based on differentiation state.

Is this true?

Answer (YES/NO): YES